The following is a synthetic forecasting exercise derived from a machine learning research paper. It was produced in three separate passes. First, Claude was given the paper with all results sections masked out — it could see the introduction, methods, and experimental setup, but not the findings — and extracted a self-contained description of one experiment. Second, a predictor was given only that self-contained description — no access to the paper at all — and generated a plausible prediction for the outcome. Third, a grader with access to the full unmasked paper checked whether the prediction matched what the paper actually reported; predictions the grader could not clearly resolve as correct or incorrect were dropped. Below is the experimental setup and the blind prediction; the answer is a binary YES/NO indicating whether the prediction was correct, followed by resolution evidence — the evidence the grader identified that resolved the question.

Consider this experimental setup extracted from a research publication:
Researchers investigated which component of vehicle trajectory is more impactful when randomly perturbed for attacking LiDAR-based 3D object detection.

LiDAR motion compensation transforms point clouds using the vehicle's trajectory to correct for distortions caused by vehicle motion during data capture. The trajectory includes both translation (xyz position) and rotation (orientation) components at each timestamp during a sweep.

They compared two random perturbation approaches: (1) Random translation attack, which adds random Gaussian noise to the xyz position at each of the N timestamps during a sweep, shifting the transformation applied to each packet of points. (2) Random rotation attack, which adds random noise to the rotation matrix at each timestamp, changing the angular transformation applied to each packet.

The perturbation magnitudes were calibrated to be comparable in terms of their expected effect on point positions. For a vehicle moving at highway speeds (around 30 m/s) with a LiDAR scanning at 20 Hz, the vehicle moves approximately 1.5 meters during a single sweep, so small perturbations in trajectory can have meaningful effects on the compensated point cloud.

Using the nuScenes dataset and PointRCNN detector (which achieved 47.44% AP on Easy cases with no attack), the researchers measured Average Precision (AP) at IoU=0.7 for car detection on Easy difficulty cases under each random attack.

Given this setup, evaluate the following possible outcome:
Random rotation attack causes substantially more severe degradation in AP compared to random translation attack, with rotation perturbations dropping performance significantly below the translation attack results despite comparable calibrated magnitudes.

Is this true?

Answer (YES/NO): YES